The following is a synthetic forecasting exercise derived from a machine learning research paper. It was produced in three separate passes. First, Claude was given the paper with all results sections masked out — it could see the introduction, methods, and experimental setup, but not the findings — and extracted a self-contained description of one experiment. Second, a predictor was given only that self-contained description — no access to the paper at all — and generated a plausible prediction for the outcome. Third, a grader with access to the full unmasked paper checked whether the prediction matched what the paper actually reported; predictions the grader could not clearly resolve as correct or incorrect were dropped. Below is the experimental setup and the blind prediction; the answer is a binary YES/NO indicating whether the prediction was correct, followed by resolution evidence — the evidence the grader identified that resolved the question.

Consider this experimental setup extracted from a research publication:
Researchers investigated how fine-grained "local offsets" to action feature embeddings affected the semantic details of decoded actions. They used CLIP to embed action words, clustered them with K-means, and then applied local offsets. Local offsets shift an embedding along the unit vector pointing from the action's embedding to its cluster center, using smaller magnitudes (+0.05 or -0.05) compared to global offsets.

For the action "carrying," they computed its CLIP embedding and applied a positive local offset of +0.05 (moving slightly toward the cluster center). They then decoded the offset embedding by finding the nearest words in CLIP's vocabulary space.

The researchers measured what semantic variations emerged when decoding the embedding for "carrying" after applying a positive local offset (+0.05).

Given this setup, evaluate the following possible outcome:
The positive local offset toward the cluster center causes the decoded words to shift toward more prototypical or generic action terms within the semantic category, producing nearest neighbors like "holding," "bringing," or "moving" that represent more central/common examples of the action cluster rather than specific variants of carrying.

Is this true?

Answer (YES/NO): NO